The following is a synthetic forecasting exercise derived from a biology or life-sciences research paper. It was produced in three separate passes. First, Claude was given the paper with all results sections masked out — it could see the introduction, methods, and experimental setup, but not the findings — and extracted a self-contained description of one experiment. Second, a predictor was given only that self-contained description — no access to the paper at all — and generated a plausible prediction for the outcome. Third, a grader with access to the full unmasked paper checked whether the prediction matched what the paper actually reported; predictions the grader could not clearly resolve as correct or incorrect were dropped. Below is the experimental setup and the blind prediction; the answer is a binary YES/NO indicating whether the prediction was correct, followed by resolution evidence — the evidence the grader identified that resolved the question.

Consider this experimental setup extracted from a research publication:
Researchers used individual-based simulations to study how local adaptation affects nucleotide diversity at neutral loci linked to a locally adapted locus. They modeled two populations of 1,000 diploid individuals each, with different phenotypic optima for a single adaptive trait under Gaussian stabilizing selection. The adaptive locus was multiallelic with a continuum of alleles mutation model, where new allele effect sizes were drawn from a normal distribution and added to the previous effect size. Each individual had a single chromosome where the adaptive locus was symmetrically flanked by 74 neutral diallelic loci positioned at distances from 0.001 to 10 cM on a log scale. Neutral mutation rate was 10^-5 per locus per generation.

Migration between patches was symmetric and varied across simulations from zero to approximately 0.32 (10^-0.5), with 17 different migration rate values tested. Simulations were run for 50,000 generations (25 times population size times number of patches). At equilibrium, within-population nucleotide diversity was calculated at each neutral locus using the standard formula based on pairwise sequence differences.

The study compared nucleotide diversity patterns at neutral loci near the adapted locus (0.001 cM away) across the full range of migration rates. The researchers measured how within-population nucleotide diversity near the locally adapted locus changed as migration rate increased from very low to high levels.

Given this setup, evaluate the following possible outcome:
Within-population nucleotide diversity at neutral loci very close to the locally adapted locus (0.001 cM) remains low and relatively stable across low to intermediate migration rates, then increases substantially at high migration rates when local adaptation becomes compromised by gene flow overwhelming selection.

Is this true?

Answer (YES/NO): NO